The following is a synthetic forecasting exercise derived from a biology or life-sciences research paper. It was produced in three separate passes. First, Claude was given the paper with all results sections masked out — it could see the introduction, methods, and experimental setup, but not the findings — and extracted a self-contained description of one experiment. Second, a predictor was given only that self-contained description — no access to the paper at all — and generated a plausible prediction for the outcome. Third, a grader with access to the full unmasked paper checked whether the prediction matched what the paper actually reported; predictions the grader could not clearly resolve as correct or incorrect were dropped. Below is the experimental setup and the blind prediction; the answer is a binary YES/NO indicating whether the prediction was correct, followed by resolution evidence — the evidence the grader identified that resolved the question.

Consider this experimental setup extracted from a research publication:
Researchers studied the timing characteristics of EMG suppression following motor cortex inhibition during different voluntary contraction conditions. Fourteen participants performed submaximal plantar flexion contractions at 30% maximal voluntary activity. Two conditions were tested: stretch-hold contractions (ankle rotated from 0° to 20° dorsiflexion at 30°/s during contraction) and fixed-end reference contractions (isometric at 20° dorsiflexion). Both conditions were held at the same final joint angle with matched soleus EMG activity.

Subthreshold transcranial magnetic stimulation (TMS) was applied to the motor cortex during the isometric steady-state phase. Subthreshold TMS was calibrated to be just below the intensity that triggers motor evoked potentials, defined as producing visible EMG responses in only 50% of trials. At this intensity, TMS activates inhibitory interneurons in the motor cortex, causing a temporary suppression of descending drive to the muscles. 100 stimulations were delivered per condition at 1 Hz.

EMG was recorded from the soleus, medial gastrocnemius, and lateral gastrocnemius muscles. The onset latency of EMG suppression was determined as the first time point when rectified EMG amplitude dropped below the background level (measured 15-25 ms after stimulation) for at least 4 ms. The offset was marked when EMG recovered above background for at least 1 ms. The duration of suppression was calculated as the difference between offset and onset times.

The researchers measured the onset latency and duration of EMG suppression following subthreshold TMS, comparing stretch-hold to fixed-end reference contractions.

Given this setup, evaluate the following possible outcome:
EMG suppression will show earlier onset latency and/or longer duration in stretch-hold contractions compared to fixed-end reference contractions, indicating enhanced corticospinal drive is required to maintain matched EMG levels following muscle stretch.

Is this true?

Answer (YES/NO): NO